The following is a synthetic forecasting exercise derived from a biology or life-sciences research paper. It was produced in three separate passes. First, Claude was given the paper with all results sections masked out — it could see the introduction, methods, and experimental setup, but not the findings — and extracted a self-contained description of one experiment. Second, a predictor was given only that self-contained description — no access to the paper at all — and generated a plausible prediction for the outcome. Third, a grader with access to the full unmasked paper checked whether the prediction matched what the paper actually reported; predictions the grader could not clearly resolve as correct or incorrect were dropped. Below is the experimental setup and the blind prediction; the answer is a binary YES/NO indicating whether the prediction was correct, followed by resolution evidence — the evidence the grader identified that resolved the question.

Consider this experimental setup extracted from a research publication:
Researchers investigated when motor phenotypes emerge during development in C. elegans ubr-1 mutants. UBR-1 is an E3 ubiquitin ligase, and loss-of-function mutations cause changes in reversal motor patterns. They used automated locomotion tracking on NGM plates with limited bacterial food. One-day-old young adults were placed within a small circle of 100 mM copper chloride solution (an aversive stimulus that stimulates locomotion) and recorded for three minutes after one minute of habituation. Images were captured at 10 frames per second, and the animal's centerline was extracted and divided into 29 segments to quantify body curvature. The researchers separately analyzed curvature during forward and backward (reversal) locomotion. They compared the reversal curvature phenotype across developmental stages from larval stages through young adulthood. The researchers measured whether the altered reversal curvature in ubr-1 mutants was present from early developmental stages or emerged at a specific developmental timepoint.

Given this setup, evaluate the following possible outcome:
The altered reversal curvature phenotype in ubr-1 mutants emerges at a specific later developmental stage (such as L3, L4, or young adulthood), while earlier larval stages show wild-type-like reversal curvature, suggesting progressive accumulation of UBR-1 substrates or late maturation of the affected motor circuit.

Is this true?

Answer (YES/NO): YES